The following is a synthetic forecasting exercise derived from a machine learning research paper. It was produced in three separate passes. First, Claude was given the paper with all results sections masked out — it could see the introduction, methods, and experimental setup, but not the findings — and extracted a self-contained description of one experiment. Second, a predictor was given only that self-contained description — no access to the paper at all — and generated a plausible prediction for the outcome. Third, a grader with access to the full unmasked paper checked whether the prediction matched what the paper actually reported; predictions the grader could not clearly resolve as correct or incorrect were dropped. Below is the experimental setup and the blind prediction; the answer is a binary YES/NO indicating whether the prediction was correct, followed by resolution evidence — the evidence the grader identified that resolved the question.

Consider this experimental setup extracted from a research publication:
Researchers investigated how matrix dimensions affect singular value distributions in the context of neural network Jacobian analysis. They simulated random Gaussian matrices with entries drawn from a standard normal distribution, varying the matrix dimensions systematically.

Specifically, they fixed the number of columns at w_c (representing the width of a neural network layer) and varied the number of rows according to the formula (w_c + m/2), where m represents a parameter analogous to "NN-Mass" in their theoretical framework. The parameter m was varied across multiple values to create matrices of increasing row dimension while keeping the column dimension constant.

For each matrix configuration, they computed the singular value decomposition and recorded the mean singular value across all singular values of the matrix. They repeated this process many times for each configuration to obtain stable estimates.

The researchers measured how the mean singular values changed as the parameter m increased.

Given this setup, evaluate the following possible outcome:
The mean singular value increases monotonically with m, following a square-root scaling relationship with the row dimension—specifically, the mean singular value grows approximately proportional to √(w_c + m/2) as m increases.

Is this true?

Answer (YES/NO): NO